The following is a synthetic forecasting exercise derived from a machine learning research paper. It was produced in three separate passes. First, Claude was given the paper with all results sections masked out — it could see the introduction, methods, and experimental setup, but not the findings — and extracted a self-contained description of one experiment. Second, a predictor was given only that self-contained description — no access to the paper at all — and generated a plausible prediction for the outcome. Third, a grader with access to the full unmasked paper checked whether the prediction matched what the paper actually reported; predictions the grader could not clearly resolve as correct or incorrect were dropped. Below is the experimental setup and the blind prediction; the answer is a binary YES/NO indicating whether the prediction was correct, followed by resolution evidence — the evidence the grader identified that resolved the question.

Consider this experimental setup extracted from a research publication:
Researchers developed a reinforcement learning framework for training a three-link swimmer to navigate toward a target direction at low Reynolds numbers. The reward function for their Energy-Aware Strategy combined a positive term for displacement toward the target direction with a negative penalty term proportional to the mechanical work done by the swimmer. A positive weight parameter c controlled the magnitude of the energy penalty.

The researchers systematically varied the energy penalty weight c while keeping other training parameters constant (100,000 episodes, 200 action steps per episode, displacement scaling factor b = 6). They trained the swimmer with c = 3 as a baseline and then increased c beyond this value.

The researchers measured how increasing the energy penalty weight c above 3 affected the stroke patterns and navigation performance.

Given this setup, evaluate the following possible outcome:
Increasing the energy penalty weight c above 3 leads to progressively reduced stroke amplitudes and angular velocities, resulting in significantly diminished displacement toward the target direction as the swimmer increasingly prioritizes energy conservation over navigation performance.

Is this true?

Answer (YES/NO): NO